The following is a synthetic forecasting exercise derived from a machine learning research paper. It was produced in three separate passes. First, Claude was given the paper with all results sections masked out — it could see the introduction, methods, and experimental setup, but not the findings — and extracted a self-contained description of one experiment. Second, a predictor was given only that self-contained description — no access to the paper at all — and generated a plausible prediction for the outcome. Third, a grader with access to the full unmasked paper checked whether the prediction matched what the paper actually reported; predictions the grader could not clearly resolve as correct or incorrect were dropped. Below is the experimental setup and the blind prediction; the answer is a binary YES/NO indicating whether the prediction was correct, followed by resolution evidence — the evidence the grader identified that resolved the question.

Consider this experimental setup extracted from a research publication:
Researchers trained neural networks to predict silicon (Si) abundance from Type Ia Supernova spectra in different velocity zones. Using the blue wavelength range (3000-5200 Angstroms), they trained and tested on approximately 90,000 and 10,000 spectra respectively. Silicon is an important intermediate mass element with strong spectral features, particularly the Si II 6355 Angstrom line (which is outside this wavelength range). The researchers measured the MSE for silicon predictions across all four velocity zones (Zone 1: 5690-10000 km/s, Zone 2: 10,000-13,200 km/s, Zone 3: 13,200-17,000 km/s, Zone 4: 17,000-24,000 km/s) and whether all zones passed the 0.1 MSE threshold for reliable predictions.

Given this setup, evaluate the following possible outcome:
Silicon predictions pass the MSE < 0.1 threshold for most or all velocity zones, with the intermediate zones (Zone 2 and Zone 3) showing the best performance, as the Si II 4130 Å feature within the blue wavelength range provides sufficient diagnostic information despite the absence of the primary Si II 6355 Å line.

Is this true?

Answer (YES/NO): YES